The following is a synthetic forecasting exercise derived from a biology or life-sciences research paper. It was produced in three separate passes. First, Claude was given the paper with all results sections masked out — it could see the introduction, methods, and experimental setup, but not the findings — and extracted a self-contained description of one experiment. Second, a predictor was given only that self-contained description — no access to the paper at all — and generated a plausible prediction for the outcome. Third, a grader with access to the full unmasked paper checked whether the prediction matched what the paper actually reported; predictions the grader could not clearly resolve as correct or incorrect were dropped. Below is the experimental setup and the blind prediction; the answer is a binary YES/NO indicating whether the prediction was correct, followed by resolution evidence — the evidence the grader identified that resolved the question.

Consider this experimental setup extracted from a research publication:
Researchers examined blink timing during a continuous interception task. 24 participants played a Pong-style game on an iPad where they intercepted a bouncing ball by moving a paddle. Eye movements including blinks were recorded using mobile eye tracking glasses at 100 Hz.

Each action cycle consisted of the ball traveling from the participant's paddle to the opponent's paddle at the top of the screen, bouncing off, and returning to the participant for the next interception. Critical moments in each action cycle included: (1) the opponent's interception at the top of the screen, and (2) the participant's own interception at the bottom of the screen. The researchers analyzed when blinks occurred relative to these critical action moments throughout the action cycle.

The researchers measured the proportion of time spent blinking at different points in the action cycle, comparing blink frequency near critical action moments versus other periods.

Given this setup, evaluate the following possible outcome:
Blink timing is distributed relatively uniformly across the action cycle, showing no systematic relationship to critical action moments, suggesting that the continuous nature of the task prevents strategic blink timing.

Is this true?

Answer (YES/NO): NO